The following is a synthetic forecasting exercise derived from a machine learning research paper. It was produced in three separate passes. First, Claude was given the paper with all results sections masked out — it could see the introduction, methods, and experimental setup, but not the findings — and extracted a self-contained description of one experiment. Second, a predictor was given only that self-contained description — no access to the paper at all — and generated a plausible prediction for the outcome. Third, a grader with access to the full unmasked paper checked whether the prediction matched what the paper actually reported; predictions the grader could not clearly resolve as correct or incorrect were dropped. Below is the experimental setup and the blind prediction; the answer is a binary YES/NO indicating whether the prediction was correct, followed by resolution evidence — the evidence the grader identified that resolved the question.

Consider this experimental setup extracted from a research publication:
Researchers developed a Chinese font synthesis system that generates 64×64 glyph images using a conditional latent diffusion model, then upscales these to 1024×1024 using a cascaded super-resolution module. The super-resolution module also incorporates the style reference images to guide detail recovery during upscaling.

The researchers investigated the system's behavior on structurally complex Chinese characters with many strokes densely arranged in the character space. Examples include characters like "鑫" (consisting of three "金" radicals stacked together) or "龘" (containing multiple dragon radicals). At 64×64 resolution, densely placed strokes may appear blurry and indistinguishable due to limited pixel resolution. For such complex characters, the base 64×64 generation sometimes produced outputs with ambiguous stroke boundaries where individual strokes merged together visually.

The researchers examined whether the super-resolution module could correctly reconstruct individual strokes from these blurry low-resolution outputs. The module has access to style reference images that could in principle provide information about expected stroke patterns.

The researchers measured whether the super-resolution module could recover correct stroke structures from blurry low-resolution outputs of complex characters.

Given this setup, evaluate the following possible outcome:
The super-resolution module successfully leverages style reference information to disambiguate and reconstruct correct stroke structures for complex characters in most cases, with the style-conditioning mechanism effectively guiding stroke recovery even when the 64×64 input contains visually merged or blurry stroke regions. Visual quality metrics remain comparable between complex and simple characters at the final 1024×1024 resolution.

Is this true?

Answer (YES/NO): NO